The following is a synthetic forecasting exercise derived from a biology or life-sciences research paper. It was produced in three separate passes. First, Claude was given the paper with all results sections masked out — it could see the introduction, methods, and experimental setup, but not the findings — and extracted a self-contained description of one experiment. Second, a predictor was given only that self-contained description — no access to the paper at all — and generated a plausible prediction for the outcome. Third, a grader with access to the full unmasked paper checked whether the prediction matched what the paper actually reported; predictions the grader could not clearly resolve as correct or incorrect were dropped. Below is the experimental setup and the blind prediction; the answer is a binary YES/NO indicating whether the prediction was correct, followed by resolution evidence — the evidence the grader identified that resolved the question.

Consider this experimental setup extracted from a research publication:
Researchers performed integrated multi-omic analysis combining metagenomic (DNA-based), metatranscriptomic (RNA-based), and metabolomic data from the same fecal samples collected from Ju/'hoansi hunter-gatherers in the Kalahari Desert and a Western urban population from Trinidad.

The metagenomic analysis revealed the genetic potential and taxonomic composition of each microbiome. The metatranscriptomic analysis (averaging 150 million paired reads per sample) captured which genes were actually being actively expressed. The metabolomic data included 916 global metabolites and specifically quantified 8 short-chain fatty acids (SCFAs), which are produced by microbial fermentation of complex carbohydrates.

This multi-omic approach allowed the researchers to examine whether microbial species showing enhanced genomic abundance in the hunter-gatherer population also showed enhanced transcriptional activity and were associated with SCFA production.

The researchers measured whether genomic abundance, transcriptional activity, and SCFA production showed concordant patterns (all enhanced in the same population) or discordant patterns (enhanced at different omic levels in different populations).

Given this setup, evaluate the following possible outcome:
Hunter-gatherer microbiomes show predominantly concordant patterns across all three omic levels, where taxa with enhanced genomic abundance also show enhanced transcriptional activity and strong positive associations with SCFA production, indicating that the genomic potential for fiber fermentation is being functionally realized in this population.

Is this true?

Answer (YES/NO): YES